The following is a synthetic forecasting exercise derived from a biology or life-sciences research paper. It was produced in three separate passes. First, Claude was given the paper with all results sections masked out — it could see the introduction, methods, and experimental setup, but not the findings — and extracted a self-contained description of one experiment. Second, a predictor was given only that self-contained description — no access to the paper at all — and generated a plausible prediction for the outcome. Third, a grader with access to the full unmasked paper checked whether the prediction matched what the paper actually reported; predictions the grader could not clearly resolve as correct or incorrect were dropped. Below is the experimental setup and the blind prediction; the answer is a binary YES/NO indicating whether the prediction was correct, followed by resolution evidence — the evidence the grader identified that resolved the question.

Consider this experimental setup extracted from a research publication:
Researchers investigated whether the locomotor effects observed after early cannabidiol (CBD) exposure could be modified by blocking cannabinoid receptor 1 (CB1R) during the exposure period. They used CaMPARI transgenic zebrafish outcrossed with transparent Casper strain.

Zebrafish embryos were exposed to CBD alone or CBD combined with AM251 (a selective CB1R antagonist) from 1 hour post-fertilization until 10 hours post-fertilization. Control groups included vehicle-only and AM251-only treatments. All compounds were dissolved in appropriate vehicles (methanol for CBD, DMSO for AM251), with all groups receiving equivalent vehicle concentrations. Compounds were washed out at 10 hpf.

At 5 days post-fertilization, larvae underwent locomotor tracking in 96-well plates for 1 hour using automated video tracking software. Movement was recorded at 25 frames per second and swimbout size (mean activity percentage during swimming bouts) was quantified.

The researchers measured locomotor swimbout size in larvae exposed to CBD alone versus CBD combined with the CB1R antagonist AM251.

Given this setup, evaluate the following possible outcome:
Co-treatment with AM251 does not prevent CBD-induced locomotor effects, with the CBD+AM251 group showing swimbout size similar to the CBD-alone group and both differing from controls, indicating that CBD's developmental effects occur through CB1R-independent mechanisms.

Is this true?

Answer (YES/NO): NO